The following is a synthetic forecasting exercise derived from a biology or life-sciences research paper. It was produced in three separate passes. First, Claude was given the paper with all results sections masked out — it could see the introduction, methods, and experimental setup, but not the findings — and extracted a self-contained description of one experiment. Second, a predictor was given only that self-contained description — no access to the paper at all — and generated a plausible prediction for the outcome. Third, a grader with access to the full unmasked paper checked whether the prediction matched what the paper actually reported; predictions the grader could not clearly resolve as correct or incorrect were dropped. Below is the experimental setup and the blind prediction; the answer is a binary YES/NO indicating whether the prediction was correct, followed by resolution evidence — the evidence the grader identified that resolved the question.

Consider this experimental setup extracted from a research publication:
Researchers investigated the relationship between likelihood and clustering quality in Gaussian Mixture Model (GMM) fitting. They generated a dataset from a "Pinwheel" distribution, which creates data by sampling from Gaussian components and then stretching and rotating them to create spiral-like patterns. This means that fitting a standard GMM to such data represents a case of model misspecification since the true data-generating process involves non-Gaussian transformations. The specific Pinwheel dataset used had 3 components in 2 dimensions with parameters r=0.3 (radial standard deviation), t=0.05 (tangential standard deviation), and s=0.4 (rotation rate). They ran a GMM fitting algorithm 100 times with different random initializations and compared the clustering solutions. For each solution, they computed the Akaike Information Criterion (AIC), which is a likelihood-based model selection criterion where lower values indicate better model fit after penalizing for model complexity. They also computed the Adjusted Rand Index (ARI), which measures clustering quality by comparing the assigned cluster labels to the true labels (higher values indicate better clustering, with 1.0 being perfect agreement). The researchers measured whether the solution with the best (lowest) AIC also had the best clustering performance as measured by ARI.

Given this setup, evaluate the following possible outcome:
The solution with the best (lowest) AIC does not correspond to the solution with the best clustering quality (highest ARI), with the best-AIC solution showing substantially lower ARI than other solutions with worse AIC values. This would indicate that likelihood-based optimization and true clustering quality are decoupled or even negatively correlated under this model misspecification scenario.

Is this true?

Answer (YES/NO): YES